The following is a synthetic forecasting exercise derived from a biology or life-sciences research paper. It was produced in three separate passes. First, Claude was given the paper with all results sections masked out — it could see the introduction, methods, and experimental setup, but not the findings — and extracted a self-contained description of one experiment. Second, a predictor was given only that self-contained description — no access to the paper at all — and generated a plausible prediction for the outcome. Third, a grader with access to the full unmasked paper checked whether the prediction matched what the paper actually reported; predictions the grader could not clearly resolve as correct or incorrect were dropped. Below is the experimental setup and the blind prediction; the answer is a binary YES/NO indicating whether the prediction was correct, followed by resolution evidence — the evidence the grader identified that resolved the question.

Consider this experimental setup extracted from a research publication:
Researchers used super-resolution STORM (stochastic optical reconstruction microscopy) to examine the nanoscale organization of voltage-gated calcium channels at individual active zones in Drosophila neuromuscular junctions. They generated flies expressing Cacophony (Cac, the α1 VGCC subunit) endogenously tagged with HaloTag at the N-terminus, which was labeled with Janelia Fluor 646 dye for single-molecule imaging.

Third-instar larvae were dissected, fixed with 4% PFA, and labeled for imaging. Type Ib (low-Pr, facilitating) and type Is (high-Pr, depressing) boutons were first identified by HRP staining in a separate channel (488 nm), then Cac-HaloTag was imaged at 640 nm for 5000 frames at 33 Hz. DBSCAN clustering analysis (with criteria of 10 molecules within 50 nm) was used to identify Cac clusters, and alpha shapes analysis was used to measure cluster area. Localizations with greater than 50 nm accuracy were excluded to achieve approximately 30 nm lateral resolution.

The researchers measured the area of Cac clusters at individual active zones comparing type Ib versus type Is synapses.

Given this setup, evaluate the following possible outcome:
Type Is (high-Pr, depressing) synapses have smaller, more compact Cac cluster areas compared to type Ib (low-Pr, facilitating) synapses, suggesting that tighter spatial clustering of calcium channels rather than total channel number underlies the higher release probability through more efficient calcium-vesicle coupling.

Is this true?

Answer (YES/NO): NO